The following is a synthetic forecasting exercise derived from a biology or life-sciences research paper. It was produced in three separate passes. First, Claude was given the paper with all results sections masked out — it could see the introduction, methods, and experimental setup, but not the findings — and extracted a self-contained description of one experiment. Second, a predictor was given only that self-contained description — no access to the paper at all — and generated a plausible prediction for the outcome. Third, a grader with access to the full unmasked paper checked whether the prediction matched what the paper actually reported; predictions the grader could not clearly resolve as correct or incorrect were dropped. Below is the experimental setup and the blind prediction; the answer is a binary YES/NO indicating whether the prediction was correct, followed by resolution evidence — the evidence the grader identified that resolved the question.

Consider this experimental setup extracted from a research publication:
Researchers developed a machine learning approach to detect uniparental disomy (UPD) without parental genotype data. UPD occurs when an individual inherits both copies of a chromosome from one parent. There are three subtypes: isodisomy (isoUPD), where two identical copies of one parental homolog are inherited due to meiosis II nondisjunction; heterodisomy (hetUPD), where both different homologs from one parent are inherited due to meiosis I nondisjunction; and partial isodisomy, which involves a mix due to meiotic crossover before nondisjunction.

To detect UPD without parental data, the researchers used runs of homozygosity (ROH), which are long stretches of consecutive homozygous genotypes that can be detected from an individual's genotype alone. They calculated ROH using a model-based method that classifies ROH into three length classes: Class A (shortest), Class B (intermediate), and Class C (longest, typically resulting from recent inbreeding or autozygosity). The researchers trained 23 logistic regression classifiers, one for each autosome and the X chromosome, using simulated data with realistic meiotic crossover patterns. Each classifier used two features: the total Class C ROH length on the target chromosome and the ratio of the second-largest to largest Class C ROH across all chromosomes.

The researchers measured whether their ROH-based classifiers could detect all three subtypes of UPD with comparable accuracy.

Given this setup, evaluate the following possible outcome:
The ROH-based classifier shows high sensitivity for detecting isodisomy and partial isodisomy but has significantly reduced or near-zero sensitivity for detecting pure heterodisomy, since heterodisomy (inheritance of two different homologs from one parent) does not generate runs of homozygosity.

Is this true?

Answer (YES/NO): YES